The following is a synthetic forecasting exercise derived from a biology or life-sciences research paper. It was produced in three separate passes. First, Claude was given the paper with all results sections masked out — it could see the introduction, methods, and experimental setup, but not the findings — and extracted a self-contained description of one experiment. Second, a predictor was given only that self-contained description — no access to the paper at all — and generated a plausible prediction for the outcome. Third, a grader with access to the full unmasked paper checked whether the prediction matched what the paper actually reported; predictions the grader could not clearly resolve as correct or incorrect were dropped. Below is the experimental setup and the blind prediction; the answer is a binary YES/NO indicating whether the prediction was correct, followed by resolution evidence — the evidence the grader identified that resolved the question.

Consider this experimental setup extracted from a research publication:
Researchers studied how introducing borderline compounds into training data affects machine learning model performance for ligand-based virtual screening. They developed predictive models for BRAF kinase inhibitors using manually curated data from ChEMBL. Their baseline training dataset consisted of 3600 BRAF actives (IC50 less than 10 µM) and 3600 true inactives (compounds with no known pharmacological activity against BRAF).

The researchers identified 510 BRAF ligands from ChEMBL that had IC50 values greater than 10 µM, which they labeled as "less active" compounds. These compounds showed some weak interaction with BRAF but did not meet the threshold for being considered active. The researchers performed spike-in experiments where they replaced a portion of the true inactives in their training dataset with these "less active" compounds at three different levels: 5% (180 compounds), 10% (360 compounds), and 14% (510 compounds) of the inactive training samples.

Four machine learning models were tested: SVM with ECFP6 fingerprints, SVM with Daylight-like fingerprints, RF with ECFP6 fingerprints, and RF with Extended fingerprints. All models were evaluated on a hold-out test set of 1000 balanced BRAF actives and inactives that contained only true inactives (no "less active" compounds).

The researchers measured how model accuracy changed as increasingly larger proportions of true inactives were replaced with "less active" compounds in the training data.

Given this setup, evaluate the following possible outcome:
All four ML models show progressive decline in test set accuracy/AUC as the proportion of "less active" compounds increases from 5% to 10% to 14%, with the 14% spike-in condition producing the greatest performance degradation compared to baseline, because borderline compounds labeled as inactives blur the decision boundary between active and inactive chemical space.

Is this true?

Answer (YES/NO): YES